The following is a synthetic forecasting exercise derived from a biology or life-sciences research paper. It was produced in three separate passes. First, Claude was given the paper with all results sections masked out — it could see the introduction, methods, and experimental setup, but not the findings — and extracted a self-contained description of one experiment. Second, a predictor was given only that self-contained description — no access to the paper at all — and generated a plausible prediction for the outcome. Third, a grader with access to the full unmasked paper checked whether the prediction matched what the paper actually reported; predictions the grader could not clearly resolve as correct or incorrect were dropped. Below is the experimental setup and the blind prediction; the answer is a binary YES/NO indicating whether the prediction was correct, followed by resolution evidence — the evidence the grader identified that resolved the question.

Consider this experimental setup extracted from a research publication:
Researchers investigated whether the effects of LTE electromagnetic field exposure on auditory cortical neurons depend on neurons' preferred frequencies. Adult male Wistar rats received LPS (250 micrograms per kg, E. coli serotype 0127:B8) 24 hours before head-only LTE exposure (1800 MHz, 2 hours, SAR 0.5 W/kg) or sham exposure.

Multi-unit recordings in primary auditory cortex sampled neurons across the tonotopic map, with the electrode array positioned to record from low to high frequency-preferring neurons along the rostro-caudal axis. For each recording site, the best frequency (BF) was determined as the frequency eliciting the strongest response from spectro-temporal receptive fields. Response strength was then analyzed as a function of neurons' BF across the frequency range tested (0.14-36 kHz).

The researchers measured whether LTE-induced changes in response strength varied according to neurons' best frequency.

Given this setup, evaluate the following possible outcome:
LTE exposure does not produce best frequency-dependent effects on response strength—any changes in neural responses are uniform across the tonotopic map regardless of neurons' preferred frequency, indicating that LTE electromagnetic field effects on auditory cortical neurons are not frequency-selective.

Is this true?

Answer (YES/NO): NO